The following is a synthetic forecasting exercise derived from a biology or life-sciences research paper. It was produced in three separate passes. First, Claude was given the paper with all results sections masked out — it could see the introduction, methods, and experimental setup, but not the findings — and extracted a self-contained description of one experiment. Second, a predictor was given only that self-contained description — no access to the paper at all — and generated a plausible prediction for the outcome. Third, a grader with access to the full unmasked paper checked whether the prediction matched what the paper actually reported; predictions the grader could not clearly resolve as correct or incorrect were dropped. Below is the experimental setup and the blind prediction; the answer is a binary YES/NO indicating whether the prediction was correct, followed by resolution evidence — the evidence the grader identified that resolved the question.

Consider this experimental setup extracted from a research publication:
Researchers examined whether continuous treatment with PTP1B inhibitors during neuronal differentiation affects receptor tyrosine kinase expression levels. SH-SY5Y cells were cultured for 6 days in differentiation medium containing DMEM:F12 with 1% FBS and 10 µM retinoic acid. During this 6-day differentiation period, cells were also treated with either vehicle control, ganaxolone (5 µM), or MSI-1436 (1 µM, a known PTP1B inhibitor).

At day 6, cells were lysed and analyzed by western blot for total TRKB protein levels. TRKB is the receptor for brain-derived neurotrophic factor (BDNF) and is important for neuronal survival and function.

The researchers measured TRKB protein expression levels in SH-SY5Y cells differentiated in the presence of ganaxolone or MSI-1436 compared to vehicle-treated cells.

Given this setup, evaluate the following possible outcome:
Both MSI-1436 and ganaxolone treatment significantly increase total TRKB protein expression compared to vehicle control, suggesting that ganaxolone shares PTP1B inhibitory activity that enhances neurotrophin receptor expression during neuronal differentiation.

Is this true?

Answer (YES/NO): YES